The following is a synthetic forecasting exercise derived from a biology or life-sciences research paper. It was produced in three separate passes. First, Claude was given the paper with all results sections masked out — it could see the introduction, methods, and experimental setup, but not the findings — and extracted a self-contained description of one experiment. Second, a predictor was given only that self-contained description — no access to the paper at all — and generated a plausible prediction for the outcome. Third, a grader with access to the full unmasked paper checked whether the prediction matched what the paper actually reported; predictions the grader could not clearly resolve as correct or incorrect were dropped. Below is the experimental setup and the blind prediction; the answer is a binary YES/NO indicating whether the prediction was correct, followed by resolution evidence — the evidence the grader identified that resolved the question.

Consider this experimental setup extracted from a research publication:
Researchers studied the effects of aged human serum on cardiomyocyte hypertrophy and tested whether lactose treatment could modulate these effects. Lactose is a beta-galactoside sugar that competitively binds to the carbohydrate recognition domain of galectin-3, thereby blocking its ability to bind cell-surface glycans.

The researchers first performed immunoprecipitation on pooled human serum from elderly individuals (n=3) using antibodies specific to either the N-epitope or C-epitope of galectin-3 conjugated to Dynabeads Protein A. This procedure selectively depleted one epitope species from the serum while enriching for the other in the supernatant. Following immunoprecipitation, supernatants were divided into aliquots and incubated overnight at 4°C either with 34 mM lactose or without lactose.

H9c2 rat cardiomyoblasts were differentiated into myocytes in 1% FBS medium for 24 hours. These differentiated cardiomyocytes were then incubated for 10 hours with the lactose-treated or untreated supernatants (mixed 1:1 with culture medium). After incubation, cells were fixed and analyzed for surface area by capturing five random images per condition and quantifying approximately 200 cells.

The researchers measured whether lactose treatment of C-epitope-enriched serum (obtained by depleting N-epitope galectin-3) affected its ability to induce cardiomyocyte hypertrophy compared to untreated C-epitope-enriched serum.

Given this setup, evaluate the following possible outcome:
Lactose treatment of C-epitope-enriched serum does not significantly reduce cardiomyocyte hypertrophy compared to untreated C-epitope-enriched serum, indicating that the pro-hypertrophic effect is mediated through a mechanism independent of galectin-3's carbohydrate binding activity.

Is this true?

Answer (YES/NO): NO